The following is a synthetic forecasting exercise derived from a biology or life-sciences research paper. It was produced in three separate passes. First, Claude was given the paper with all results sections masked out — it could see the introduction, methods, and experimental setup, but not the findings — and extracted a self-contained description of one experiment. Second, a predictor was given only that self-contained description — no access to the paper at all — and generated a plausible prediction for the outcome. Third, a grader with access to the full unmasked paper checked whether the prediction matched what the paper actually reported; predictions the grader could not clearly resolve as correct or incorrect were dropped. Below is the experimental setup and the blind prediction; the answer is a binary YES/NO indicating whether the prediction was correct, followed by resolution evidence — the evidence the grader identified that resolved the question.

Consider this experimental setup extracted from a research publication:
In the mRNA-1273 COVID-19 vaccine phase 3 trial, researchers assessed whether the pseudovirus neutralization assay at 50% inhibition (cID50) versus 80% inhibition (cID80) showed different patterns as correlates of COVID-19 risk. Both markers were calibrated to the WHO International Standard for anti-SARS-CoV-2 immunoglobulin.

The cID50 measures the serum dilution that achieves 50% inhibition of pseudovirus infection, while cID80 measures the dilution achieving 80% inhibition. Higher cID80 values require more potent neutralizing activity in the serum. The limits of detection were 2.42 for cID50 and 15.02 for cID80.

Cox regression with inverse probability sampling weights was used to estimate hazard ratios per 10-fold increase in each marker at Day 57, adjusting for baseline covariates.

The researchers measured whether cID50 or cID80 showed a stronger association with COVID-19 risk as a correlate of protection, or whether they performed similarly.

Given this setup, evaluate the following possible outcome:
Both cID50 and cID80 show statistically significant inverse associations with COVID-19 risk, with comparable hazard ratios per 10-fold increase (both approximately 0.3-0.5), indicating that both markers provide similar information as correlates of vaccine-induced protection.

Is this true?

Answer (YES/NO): YES